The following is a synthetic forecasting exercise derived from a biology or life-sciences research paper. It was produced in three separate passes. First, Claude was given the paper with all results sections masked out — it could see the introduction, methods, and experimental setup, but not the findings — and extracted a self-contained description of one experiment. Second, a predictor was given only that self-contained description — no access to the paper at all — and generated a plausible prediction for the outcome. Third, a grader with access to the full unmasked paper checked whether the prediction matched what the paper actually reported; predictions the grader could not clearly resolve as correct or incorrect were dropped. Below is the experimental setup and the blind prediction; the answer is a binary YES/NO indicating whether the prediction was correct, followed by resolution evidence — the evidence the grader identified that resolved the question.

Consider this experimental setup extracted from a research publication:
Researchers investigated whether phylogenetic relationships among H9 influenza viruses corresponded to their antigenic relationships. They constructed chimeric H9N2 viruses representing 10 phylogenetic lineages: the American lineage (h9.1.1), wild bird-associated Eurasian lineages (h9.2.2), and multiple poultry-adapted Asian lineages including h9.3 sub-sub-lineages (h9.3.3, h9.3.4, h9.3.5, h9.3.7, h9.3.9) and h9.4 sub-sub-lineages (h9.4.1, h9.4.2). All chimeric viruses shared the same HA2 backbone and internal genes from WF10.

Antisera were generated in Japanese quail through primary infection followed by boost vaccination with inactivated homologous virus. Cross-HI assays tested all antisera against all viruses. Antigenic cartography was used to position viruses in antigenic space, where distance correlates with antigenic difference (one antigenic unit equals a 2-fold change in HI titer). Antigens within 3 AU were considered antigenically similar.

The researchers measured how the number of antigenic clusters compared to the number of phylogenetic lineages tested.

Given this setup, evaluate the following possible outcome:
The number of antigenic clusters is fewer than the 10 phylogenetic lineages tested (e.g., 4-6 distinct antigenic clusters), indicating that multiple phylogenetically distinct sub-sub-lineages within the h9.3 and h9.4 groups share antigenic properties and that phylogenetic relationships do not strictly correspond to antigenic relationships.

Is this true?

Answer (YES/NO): YES